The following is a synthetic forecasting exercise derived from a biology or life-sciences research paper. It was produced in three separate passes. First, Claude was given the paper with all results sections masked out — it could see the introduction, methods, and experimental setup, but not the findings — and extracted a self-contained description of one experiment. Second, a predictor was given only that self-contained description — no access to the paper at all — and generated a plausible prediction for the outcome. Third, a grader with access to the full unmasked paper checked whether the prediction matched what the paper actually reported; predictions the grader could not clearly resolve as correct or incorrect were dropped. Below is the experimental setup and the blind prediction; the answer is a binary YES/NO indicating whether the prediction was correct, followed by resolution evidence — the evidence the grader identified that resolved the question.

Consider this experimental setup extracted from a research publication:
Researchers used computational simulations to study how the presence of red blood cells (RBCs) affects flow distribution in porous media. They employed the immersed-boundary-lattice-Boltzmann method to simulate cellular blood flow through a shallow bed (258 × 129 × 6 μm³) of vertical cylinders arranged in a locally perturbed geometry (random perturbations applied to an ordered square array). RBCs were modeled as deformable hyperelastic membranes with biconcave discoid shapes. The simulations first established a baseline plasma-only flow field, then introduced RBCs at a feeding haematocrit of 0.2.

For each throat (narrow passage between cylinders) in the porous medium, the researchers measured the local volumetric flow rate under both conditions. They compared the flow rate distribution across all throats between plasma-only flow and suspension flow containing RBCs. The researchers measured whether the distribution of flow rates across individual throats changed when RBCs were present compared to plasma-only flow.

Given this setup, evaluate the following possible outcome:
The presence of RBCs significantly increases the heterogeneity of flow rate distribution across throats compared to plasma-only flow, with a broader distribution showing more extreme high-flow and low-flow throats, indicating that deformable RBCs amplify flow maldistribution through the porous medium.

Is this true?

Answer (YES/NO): NO